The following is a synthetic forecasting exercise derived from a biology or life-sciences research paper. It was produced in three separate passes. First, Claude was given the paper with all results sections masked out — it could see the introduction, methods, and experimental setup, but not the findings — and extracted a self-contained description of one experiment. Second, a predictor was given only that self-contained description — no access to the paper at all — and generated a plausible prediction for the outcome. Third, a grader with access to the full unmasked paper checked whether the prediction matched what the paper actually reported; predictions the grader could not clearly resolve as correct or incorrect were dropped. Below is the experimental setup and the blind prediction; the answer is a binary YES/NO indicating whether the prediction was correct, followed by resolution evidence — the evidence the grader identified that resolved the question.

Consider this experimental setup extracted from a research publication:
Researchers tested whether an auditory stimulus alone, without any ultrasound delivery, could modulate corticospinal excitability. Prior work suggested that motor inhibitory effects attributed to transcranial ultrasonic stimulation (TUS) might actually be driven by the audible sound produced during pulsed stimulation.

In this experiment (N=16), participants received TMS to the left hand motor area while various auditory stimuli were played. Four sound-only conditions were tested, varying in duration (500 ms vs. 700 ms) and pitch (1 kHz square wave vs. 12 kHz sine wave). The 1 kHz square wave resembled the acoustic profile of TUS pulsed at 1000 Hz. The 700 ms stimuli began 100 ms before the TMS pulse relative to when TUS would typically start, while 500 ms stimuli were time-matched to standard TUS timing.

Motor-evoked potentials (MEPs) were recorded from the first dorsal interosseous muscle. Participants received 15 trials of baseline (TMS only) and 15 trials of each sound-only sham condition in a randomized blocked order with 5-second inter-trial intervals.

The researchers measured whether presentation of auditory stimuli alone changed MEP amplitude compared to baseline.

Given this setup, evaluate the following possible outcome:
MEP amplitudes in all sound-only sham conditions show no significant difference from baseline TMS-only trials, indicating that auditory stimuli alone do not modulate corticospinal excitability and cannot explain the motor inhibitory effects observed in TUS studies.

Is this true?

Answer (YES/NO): NO